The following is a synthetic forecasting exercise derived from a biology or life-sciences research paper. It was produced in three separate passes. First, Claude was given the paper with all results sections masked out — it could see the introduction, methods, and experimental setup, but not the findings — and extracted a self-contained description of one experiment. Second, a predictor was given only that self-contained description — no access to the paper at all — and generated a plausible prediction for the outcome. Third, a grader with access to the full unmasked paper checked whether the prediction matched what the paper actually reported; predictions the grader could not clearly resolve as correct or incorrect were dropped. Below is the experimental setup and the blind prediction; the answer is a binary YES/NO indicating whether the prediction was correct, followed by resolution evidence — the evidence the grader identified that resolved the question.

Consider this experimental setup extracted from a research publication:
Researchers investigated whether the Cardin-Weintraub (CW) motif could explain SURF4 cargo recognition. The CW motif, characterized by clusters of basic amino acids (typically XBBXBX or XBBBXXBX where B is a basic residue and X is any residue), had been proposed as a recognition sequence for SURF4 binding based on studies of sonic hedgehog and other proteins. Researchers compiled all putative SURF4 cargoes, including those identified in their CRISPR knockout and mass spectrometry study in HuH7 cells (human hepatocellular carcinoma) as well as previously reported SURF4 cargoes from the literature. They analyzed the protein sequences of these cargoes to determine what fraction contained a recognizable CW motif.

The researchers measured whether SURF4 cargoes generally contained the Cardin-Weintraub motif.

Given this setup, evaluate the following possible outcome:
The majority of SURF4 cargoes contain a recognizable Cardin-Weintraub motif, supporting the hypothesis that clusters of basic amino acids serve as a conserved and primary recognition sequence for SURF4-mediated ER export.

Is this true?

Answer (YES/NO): NO